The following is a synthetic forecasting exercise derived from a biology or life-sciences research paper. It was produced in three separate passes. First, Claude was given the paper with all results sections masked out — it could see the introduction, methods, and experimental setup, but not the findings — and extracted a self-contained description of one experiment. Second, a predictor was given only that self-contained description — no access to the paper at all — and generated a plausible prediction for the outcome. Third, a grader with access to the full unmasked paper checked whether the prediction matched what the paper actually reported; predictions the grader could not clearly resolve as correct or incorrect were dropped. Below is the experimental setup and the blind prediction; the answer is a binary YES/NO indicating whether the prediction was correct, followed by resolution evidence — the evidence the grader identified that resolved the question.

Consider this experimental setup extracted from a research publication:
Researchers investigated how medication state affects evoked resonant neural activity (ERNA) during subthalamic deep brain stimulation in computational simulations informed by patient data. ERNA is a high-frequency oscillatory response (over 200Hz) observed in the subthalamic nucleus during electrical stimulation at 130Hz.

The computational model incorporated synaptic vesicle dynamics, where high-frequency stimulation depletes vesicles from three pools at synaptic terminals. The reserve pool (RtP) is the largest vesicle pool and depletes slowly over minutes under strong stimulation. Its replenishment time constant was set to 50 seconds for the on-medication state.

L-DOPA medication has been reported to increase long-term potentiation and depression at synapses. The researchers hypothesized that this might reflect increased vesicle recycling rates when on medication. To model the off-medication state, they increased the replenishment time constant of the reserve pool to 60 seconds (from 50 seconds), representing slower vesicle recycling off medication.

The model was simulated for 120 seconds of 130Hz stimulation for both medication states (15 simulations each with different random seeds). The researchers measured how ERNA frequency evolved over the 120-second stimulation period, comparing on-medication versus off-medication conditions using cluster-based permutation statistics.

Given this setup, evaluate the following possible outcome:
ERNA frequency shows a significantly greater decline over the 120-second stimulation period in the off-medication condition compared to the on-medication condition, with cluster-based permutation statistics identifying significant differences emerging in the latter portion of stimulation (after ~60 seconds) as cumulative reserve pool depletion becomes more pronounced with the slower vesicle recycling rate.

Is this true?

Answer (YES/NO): NO